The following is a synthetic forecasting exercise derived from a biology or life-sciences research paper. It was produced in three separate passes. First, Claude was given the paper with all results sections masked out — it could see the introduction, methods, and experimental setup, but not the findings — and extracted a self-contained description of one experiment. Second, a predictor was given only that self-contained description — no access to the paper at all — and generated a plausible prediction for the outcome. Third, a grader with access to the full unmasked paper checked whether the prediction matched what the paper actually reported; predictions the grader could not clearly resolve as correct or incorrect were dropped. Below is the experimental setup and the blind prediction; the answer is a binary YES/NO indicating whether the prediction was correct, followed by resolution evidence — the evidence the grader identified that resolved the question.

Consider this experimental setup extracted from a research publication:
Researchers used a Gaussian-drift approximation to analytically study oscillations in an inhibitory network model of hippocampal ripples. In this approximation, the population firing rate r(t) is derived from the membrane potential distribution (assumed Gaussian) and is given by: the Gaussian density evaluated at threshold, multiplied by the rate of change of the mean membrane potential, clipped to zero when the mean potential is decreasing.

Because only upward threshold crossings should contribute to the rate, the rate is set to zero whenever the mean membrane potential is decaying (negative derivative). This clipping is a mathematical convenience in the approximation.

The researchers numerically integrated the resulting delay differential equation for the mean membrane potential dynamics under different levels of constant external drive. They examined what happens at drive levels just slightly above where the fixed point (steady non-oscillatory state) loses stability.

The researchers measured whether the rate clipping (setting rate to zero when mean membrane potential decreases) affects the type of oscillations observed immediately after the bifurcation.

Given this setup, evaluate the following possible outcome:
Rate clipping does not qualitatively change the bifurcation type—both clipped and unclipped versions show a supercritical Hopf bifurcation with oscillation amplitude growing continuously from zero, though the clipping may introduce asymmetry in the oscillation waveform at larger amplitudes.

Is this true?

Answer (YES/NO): NO